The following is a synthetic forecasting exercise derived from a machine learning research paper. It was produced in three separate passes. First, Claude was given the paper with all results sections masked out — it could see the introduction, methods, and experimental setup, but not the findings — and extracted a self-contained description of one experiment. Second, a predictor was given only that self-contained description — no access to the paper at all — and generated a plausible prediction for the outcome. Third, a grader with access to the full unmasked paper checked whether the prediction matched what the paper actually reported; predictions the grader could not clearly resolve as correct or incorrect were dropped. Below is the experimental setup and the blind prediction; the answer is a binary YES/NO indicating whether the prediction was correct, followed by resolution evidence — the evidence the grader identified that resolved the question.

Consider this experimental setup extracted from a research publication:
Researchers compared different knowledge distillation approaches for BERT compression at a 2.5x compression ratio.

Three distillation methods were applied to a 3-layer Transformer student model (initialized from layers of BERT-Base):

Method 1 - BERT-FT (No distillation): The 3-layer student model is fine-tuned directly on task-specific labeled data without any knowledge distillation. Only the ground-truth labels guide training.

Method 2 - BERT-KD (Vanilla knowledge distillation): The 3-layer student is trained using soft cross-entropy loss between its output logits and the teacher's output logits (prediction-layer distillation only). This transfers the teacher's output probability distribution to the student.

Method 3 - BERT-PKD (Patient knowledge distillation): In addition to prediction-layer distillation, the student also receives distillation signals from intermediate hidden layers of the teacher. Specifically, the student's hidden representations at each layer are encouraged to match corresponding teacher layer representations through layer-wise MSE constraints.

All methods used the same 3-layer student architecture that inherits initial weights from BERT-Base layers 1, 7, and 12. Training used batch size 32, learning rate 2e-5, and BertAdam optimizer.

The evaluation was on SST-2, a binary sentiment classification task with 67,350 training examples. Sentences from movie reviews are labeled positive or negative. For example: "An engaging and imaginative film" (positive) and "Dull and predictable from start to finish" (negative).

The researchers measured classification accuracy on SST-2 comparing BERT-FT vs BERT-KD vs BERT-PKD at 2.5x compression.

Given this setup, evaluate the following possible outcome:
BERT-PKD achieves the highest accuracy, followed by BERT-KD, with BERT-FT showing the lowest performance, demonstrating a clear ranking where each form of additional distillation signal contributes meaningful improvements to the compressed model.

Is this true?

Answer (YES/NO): YES